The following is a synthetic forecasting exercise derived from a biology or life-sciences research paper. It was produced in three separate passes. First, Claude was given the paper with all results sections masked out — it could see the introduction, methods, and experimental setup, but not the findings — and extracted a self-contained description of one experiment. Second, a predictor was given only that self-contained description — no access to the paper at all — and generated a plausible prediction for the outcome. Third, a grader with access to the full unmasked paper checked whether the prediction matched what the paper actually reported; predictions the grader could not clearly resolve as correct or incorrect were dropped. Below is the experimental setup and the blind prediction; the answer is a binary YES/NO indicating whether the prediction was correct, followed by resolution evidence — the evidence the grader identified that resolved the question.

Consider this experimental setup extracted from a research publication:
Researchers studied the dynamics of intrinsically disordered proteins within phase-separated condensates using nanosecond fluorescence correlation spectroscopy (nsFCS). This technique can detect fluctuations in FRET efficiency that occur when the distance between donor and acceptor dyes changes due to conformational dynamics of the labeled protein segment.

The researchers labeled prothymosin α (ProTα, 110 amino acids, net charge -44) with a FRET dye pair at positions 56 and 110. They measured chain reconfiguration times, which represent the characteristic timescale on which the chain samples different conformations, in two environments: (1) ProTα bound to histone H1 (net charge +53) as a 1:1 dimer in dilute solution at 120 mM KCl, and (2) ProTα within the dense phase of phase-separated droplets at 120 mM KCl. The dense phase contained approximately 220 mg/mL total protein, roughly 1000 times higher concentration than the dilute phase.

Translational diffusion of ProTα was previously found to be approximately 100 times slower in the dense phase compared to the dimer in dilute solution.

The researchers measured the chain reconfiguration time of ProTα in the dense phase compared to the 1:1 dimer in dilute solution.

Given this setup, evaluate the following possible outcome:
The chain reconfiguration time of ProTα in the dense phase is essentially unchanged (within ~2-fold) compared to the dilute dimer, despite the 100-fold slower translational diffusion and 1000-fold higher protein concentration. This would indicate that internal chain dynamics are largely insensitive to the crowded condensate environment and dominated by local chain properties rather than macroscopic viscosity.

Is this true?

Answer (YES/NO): NO